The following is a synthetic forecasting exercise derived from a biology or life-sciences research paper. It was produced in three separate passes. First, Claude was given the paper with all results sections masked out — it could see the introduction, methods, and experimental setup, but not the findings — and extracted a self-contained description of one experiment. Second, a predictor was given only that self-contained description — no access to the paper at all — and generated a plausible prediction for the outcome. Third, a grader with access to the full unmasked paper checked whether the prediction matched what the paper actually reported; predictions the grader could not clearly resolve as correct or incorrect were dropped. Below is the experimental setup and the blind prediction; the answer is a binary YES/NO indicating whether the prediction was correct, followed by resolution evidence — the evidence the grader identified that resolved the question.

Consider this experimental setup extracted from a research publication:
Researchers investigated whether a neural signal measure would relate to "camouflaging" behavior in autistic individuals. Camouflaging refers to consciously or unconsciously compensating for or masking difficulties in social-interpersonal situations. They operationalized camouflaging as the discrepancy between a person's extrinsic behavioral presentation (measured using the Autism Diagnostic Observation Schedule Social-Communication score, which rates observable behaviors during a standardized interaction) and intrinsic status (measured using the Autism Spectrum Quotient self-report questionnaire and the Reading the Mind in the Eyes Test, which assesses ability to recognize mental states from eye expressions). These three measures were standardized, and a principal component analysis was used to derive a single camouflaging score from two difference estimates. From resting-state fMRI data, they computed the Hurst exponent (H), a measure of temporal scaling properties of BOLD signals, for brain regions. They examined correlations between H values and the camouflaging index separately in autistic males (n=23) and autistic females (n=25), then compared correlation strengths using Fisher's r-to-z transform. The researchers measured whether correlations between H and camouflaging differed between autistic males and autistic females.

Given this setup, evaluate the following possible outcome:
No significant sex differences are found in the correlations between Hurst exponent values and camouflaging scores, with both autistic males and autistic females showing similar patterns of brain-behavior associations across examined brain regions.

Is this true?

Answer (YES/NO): NO